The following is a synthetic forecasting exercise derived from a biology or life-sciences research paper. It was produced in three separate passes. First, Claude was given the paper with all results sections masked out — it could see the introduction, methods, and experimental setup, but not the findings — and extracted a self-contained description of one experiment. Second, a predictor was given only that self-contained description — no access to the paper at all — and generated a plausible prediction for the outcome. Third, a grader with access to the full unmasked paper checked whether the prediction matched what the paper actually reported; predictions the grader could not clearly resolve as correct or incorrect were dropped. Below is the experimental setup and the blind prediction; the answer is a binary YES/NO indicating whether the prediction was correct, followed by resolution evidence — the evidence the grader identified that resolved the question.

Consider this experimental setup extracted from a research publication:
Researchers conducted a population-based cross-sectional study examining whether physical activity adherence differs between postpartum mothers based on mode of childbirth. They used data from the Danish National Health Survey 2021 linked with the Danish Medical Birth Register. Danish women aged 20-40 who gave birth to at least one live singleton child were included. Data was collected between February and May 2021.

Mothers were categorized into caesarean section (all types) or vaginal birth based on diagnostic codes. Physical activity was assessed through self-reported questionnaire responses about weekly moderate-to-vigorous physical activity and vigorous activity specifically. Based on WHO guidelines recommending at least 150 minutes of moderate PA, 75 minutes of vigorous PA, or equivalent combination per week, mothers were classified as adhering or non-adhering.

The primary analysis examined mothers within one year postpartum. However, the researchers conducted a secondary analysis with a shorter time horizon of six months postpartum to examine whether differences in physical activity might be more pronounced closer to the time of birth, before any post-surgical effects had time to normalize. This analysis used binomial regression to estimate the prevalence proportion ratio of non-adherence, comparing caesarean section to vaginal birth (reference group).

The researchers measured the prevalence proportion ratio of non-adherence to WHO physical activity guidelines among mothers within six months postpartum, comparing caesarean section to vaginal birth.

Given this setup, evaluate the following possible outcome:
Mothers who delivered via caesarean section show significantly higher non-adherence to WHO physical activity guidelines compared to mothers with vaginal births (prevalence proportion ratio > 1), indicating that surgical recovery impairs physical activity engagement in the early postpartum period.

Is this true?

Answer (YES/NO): NO